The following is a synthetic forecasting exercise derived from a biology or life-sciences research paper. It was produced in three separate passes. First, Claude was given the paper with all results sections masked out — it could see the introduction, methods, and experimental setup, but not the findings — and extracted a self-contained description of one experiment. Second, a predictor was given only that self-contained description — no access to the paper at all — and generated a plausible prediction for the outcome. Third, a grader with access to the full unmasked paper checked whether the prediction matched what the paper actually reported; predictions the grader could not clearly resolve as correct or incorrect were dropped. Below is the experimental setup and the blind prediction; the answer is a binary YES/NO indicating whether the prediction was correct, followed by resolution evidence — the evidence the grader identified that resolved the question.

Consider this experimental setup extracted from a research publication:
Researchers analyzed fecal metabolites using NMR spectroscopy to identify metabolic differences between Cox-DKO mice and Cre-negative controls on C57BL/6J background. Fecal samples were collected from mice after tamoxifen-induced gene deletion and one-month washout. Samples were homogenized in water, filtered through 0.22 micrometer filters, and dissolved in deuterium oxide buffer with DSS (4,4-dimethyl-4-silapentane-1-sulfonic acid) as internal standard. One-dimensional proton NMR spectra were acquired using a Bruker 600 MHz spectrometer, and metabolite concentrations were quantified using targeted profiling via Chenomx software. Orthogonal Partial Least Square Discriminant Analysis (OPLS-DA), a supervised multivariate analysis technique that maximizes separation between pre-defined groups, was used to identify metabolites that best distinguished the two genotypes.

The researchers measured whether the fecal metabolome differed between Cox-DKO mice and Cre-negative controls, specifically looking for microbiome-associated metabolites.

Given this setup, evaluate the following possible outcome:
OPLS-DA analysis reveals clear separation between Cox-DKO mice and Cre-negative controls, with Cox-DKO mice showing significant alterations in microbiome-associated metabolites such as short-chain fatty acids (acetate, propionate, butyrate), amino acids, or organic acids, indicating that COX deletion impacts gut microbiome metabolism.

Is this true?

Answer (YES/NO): NO